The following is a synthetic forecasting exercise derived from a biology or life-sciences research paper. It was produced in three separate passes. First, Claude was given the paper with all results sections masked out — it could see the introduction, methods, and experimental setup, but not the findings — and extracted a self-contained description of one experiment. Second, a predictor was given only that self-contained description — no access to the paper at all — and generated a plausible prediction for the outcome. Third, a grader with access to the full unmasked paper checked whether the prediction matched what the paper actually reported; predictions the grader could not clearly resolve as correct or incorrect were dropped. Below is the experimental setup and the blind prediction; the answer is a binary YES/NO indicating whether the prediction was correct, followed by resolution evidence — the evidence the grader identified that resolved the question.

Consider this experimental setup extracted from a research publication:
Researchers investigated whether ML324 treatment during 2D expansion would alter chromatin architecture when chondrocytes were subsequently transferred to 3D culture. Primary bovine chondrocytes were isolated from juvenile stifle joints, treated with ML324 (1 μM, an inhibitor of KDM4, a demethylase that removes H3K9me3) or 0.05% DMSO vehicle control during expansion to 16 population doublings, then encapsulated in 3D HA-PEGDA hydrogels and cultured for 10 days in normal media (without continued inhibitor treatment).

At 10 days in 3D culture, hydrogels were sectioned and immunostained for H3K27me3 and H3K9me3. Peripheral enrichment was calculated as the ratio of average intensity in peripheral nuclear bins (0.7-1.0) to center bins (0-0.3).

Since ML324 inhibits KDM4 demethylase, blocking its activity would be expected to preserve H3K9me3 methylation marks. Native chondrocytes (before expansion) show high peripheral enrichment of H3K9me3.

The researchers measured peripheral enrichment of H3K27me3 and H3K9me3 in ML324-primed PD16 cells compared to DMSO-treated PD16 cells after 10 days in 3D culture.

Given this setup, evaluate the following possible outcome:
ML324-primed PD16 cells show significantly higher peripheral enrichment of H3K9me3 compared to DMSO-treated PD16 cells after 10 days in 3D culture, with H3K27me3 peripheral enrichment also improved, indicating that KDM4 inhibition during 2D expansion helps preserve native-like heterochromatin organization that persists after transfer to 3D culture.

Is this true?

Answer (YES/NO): NO